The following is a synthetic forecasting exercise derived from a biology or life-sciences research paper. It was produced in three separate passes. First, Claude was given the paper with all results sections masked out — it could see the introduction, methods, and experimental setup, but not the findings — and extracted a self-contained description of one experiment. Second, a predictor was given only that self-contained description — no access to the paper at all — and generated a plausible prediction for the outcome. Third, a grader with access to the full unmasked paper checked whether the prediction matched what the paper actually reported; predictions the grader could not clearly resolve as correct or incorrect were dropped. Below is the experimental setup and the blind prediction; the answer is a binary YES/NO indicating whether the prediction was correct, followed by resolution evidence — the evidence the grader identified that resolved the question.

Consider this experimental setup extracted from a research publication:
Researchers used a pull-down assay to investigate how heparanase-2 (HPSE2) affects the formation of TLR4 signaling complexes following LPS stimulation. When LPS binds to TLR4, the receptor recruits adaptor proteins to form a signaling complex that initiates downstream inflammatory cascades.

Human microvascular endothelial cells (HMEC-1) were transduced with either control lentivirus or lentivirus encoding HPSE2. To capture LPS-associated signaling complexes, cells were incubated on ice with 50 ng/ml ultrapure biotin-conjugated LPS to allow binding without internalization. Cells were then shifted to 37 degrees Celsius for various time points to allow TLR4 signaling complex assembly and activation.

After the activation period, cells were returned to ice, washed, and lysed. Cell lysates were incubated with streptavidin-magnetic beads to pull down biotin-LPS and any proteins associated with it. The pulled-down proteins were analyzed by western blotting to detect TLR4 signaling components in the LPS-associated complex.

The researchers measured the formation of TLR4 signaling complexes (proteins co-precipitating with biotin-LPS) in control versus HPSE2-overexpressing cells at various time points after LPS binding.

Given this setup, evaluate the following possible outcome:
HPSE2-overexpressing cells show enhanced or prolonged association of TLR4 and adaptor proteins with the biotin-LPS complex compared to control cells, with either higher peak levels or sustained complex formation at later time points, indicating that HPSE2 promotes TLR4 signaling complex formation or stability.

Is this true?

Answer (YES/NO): NO